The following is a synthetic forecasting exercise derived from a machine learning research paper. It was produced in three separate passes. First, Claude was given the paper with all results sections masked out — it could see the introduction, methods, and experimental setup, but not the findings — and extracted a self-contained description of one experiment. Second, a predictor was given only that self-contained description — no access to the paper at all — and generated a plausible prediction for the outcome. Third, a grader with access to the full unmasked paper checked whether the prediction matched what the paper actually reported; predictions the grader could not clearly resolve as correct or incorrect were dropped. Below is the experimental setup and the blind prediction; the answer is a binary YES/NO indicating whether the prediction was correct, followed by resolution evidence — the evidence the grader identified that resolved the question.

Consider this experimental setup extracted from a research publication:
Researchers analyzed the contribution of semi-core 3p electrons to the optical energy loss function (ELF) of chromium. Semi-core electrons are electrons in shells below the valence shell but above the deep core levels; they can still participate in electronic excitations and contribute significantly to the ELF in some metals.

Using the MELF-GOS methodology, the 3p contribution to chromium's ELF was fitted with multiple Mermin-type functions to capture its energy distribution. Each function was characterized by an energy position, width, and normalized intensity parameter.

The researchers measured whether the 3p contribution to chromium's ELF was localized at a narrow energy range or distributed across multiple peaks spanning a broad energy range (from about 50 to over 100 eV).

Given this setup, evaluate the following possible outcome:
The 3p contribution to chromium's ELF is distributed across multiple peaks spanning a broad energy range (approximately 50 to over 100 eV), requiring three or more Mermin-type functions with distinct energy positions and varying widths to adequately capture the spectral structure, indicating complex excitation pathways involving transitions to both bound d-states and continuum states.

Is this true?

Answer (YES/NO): YES